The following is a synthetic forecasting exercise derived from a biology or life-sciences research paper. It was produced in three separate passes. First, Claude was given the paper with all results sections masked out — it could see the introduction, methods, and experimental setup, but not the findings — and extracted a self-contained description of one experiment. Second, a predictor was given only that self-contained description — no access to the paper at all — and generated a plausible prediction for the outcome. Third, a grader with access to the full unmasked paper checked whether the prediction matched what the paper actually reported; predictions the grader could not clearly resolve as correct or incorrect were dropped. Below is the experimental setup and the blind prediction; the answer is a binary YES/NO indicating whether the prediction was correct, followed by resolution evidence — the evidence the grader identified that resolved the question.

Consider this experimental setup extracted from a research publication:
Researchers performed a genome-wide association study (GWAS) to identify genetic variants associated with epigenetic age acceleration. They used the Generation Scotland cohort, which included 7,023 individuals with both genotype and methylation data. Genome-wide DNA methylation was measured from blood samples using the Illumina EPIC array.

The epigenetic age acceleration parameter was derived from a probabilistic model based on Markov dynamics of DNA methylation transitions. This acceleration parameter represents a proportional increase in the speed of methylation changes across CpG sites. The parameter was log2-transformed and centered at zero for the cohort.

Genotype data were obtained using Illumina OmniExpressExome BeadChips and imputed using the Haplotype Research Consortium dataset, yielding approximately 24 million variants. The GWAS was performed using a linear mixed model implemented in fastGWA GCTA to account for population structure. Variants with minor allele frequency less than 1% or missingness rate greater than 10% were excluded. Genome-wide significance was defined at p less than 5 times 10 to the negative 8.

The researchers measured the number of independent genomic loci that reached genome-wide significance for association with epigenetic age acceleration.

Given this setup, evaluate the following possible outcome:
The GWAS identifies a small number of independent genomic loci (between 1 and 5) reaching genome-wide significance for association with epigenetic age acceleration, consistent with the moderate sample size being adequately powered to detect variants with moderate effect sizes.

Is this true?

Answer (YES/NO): YES